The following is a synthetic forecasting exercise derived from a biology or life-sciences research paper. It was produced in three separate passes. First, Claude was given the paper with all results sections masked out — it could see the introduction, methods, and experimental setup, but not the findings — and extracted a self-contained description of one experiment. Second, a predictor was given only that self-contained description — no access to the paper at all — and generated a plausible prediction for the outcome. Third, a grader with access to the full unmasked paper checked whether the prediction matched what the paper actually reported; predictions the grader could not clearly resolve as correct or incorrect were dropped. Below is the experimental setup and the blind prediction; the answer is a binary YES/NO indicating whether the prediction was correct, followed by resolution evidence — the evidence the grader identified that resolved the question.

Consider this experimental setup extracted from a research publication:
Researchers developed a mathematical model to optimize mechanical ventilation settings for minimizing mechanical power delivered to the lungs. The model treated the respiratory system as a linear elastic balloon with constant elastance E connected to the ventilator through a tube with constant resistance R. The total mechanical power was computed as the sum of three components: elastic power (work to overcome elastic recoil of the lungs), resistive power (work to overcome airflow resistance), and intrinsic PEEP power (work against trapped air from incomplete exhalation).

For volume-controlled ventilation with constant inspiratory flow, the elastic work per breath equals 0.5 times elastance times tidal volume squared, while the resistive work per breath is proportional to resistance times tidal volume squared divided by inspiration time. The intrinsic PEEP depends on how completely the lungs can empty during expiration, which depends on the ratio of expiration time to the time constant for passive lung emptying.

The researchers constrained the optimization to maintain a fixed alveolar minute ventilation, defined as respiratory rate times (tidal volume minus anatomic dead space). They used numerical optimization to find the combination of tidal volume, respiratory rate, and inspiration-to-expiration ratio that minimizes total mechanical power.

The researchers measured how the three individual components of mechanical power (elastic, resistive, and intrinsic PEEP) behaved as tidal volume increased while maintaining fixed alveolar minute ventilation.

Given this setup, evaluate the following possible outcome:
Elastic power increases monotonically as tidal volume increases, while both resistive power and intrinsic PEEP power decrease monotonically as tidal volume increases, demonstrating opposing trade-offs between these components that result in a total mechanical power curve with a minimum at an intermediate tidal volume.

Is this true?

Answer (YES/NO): NO